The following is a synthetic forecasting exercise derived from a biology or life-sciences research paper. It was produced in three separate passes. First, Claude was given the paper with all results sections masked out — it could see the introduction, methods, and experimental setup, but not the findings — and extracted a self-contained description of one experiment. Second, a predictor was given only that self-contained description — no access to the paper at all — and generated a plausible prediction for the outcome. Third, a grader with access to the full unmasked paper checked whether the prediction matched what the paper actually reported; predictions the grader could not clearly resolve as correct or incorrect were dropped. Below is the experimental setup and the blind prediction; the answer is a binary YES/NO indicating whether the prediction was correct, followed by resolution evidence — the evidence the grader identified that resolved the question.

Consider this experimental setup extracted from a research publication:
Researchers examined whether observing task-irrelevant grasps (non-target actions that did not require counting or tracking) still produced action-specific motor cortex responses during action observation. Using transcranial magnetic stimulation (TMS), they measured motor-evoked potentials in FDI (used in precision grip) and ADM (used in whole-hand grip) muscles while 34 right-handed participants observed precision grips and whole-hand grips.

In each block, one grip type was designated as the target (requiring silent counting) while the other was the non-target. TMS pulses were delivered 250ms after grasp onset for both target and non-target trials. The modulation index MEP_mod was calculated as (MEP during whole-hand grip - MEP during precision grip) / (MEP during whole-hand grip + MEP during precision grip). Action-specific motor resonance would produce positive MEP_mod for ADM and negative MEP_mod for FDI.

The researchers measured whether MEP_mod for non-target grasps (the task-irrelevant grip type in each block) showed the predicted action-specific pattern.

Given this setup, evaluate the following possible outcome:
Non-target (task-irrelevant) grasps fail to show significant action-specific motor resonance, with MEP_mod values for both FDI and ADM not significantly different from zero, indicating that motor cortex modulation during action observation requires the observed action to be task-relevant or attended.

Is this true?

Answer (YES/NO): YES